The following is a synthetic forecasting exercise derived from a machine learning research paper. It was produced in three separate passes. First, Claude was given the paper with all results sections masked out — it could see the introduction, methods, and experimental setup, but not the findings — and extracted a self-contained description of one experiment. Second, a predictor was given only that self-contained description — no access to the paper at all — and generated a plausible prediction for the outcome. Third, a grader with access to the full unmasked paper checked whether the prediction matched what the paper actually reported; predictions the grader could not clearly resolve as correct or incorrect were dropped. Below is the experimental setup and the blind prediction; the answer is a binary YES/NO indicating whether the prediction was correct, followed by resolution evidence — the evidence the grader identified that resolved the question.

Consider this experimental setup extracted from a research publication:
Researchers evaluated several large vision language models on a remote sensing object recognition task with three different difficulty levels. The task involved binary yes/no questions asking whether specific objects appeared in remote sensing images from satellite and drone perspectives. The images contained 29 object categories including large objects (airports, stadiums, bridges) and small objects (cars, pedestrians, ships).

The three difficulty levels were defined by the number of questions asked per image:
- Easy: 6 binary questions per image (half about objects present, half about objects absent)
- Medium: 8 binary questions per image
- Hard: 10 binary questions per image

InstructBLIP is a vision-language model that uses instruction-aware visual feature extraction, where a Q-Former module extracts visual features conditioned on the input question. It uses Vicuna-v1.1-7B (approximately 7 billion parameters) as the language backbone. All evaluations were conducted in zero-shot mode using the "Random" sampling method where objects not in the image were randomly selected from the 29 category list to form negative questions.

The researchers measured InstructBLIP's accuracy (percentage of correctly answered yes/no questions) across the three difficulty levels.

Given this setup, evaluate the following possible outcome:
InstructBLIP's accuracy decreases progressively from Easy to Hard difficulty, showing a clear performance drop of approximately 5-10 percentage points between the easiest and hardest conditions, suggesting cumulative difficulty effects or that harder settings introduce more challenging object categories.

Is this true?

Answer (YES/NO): NO